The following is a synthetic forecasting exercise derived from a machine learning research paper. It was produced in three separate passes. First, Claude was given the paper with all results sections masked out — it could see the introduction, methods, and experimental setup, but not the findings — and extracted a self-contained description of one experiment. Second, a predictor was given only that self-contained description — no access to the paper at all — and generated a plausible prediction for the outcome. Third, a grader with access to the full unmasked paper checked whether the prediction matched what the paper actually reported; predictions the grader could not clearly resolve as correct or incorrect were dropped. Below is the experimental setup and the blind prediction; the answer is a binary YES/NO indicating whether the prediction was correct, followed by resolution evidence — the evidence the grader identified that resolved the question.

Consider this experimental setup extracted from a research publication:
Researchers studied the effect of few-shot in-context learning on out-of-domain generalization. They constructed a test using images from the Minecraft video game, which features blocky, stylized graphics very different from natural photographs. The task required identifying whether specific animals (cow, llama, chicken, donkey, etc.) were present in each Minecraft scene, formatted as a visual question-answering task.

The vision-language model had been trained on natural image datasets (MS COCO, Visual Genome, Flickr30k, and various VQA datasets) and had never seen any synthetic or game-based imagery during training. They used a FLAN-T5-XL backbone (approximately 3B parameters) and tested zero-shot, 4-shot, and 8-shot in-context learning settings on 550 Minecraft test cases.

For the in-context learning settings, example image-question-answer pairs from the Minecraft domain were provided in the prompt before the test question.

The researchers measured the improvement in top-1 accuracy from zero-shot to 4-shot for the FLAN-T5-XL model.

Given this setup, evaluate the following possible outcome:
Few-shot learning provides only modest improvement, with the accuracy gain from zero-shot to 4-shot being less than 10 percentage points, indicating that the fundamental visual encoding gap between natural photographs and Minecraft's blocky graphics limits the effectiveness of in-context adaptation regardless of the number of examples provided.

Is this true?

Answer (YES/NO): YES